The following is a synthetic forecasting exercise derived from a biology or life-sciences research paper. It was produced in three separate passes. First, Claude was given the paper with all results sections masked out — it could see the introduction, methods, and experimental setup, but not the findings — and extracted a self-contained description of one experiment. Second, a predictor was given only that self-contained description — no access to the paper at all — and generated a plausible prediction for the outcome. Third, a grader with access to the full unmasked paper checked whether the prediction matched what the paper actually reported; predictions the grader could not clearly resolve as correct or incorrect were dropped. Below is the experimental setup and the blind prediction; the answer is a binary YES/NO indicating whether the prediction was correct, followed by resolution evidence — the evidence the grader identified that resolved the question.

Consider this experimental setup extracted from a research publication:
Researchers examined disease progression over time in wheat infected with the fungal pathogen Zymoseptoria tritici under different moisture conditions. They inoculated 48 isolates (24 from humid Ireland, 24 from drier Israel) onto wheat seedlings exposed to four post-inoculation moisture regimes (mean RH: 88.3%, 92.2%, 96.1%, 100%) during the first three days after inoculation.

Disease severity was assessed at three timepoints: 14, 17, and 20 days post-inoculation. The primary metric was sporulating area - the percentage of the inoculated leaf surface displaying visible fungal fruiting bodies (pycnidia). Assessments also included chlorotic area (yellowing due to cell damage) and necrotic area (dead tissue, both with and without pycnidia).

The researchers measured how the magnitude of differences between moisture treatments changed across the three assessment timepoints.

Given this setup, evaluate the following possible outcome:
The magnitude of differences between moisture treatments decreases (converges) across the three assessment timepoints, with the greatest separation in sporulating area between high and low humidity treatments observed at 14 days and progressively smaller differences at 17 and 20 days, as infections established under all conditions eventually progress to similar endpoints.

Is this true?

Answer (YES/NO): NO